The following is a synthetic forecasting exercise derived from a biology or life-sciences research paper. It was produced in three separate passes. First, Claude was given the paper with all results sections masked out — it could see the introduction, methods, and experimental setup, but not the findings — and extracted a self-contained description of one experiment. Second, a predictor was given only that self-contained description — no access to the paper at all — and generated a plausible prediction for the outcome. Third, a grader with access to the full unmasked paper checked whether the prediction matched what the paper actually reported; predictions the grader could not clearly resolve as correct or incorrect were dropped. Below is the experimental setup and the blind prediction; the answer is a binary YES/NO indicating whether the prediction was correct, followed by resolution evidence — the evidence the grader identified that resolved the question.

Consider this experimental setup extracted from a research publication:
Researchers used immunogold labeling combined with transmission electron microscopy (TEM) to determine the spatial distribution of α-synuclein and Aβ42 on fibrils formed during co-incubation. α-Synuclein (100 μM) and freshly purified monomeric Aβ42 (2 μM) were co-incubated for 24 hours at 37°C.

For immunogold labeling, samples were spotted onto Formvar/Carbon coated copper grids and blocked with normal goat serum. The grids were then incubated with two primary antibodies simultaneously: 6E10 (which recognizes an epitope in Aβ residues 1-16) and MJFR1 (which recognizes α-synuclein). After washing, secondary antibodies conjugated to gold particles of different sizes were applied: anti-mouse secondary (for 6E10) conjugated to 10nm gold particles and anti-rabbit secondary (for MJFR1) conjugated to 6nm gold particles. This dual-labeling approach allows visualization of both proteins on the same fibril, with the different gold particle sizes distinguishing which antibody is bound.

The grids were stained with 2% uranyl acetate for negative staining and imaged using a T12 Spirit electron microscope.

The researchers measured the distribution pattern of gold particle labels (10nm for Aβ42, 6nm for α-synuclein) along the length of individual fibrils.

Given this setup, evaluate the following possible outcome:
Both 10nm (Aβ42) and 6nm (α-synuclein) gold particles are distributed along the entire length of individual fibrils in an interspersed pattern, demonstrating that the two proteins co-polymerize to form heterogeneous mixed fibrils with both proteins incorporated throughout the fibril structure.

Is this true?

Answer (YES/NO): NO